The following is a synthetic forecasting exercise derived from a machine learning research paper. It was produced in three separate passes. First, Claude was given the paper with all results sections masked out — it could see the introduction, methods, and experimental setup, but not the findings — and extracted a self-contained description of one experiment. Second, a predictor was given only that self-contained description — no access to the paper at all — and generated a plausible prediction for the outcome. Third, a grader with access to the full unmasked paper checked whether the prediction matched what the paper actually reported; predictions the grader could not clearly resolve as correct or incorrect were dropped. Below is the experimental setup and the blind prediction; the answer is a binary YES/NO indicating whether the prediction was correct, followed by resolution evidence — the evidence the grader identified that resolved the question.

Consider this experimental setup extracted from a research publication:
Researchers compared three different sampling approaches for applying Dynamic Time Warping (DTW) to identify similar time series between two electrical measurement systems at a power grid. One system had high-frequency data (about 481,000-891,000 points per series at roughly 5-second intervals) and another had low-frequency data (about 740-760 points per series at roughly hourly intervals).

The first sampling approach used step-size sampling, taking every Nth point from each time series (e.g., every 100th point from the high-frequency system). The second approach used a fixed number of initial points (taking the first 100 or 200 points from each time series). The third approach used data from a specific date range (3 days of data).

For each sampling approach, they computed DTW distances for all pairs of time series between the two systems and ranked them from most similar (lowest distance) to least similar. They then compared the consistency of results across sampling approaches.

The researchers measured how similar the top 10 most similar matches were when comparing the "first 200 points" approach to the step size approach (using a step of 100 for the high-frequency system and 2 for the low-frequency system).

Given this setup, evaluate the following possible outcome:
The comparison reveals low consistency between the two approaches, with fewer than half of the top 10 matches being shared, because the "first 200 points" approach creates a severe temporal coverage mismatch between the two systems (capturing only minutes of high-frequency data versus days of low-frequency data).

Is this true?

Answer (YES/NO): NO